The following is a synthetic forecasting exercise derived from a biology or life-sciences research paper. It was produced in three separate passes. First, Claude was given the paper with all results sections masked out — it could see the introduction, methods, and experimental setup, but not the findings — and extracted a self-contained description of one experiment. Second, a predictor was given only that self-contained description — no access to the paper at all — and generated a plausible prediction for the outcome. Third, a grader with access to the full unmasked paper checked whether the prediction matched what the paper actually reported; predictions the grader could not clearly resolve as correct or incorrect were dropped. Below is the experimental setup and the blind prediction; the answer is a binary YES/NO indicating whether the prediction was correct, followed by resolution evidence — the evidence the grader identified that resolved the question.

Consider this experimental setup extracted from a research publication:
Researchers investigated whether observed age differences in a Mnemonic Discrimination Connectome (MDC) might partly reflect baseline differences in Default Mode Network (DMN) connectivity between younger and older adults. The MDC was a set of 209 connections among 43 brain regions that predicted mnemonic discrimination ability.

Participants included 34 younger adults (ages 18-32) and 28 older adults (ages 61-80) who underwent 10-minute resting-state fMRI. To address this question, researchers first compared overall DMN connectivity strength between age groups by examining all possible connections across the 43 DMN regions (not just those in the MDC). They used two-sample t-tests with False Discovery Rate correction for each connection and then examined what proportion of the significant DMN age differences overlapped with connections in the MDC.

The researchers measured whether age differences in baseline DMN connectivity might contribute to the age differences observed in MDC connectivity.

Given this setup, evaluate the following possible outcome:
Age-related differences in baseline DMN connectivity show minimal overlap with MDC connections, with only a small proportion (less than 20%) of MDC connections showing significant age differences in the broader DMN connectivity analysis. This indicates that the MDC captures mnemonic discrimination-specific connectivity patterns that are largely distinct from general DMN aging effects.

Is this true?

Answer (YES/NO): NO